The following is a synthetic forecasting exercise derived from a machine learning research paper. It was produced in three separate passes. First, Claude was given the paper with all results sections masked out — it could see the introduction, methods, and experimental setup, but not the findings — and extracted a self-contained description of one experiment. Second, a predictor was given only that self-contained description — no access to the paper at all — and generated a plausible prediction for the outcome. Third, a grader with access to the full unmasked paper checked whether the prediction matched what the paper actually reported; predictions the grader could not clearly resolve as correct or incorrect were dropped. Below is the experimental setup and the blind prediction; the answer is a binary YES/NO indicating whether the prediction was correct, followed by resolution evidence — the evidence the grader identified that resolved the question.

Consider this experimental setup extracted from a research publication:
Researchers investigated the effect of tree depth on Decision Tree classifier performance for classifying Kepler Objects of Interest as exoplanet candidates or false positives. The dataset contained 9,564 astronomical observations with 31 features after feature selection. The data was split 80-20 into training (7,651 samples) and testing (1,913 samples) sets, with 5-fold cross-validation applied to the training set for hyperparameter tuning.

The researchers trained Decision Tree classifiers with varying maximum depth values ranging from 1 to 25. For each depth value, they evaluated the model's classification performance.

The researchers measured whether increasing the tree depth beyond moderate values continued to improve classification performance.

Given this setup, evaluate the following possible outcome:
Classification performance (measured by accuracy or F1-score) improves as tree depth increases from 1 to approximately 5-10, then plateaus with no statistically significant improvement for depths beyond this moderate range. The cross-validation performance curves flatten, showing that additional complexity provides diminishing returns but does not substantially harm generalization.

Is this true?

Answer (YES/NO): YES